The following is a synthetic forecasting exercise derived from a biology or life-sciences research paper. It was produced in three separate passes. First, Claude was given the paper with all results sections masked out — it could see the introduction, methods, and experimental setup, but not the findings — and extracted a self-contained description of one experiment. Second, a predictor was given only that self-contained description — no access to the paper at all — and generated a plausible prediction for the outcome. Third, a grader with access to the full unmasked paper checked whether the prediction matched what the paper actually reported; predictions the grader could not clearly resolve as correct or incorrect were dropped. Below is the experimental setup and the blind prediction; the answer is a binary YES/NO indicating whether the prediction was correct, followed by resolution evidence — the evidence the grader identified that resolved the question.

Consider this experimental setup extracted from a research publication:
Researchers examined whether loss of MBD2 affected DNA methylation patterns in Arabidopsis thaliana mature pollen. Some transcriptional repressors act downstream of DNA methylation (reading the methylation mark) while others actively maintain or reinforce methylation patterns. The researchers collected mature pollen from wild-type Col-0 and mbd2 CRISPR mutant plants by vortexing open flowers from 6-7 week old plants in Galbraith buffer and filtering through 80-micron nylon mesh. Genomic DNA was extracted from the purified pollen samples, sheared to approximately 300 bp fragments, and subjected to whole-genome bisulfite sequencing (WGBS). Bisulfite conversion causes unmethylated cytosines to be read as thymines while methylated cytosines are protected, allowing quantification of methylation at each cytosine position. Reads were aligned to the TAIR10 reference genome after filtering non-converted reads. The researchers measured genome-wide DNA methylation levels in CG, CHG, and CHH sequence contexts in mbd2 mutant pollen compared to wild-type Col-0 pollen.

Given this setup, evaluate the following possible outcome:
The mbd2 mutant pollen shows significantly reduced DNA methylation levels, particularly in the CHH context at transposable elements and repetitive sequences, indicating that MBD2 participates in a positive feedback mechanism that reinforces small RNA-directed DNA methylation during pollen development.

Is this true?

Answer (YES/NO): NO